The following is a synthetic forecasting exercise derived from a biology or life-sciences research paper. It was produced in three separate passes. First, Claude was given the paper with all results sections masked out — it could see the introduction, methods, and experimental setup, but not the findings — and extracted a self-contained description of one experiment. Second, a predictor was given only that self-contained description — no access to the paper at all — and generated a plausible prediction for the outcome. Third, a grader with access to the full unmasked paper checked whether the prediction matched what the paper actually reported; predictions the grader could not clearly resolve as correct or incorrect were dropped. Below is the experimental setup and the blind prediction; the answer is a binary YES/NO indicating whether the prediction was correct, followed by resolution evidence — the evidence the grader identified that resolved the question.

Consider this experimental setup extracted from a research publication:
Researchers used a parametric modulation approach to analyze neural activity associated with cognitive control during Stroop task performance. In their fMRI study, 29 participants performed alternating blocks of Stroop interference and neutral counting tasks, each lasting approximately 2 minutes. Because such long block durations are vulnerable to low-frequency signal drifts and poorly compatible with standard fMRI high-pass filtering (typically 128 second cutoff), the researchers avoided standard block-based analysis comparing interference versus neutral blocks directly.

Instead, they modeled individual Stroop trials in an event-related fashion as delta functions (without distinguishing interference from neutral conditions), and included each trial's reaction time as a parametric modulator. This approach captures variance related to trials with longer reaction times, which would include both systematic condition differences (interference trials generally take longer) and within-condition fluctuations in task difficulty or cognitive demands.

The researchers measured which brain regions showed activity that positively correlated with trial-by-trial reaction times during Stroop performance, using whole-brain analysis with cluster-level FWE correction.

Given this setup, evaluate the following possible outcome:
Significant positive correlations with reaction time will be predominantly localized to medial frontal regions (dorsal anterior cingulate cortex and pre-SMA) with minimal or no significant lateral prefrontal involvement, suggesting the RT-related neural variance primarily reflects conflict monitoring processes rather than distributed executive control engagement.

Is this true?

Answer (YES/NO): NO